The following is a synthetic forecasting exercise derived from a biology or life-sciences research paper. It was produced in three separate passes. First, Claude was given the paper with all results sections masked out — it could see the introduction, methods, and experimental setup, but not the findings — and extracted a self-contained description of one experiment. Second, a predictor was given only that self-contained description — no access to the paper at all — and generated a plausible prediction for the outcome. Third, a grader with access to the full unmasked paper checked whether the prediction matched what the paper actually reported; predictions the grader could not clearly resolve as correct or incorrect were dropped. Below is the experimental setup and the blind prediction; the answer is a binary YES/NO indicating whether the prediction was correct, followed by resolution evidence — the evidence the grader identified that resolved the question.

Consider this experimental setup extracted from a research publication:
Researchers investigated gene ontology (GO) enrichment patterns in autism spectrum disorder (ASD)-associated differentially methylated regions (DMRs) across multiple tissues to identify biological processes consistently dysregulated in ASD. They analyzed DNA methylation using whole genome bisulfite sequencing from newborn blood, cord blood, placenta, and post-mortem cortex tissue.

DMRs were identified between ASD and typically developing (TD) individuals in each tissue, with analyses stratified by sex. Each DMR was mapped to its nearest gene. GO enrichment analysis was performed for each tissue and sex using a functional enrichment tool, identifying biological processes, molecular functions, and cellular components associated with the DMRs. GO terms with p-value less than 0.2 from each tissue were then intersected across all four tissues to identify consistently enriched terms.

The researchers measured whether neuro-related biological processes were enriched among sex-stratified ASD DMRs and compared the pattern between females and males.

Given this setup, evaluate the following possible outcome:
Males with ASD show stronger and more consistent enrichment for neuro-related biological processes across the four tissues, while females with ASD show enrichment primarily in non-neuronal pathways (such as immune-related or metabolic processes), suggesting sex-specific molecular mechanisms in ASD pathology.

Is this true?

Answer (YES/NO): NO